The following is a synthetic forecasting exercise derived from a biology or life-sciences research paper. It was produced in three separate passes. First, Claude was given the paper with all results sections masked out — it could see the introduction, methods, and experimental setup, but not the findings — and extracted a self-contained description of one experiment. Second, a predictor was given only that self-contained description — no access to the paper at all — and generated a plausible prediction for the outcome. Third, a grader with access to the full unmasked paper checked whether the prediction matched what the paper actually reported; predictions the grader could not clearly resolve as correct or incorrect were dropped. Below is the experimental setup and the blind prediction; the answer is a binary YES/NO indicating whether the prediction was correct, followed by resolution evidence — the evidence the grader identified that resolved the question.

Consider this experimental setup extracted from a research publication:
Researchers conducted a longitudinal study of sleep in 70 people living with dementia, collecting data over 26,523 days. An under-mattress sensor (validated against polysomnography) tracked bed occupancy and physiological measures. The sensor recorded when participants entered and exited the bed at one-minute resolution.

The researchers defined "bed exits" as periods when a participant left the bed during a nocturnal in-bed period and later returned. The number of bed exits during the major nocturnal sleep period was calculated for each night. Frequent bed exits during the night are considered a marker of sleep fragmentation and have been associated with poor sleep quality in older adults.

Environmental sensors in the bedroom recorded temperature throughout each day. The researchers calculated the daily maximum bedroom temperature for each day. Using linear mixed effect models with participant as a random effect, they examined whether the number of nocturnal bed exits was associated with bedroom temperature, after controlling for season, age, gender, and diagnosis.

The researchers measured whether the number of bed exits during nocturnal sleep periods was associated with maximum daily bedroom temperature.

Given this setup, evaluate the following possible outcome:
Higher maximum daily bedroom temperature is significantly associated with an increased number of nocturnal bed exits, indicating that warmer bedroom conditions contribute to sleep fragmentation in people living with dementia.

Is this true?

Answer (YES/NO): NO